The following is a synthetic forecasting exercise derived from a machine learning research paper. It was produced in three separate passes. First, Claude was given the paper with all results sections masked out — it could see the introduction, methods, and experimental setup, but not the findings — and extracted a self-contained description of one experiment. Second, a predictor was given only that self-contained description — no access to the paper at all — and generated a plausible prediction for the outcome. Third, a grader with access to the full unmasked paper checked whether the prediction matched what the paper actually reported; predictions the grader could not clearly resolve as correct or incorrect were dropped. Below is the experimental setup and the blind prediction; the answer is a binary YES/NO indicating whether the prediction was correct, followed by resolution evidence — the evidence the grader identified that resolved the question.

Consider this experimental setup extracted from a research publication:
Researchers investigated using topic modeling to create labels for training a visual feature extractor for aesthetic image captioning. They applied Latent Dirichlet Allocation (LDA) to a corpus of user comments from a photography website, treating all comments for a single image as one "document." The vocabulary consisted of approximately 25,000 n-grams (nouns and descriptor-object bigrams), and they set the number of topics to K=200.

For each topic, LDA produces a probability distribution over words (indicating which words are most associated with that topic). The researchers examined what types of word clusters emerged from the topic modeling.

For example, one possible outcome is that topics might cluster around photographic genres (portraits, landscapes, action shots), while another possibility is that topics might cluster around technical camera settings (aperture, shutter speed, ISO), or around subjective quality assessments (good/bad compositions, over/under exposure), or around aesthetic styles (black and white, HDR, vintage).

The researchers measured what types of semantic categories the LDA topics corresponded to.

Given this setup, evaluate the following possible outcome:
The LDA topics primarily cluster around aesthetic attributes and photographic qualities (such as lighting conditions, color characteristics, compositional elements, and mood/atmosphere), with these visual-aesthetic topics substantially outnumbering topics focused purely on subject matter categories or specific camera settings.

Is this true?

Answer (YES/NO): NO